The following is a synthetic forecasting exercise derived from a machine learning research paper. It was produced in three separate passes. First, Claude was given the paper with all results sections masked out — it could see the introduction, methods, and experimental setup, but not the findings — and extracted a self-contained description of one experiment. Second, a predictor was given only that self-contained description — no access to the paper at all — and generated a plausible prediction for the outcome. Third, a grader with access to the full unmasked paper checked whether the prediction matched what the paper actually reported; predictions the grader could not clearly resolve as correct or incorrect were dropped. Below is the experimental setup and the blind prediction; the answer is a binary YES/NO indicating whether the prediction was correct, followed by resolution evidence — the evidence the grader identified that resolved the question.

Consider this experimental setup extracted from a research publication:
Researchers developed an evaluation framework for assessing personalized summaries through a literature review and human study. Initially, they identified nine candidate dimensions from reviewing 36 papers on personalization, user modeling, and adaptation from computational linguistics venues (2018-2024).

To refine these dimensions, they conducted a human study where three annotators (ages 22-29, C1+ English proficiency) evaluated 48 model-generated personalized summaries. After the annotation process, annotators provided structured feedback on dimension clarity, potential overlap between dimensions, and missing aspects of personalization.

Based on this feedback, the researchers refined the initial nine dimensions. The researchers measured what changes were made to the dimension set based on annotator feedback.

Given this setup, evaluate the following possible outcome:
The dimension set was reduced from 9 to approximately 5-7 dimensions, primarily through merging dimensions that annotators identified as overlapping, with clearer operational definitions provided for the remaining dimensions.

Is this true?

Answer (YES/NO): NO